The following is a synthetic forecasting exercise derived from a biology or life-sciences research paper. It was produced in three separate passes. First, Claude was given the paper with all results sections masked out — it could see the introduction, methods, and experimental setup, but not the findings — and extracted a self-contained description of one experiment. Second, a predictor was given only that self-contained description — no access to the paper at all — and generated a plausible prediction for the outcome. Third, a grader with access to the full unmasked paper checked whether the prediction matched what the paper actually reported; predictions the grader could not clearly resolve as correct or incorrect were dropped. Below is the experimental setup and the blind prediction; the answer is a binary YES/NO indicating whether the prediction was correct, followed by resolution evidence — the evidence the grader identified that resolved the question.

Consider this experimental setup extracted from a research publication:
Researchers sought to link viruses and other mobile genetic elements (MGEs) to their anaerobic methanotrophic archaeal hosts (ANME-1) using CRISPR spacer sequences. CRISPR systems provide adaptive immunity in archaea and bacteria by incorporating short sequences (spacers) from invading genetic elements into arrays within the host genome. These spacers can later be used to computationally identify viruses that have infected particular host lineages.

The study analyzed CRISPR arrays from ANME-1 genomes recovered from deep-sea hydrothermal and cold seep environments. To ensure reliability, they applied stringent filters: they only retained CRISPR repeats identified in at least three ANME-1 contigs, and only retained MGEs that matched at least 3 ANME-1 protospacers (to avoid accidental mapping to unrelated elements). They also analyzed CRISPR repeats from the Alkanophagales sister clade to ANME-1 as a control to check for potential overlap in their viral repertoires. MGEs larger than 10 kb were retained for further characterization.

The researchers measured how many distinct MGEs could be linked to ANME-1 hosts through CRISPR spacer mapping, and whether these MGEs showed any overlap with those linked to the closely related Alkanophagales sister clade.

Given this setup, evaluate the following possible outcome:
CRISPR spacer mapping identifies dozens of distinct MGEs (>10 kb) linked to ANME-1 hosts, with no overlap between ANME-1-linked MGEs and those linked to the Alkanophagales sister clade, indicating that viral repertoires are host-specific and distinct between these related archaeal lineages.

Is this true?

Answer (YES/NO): YES